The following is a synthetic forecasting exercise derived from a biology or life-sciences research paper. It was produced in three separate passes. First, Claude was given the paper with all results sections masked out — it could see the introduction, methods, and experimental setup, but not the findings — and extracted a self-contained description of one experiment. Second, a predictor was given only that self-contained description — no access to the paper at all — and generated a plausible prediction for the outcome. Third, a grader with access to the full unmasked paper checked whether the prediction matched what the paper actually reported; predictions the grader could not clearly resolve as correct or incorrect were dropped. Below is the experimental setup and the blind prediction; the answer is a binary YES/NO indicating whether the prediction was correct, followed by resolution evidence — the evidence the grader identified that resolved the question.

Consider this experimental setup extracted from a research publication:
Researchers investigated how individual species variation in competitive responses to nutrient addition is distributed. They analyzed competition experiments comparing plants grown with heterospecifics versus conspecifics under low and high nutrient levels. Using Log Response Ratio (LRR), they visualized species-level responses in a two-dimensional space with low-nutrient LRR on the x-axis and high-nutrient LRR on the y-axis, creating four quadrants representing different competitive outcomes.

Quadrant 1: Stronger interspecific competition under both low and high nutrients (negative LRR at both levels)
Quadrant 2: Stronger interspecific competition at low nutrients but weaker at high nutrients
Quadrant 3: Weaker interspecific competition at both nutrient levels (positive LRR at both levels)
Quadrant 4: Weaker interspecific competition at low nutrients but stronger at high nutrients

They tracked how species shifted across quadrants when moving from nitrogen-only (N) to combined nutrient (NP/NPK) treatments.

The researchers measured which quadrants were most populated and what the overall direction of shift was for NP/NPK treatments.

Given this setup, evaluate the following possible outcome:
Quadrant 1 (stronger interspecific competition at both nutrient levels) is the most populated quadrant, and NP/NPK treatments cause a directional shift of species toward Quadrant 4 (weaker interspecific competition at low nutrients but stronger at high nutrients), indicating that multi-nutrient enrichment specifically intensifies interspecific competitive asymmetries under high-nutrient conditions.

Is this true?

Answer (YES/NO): NO